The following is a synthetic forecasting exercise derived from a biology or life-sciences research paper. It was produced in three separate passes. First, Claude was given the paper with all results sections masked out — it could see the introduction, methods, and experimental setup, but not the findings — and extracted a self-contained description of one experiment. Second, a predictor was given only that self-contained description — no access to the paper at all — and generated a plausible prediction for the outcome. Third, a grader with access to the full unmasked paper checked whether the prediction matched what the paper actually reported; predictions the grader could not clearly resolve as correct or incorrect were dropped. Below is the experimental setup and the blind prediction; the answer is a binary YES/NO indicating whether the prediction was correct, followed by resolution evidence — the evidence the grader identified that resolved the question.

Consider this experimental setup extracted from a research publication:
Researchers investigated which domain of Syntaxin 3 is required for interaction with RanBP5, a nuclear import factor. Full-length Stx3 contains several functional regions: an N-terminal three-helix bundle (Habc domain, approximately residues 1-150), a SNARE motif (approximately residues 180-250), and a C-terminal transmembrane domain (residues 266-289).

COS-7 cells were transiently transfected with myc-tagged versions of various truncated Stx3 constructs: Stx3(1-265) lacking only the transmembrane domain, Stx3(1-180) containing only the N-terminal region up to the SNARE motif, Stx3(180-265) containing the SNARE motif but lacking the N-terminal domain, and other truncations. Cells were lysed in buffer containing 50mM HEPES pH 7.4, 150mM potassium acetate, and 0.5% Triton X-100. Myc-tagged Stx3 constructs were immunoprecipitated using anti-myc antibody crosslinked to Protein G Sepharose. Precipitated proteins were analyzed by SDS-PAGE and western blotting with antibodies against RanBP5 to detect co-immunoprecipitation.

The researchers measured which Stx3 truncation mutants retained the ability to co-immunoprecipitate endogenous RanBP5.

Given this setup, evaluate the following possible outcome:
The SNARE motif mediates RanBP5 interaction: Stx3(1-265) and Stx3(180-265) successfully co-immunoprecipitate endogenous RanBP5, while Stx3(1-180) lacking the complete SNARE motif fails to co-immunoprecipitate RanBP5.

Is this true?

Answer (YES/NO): NO